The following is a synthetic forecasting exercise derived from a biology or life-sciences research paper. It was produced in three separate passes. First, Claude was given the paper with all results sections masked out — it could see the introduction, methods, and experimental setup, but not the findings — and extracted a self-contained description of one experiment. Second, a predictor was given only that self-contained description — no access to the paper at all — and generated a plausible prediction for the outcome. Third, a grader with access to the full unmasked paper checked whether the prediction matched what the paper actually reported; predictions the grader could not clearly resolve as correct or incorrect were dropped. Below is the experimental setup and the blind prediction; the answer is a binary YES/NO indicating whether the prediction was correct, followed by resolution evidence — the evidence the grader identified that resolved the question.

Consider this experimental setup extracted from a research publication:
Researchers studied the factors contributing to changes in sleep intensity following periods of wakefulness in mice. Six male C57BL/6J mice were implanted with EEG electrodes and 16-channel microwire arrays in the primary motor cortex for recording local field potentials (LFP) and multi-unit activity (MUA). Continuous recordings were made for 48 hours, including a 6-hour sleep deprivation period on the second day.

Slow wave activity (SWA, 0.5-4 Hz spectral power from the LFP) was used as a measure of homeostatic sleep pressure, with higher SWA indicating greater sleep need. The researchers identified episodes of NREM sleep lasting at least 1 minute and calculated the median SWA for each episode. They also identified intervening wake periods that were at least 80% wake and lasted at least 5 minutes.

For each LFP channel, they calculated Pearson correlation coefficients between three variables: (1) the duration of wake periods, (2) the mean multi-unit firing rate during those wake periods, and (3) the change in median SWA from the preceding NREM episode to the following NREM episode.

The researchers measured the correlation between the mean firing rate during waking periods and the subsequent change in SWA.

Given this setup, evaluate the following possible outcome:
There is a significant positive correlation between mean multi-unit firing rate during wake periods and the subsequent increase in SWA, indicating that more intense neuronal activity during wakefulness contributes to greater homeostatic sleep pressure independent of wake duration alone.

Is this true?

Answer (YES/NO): NO